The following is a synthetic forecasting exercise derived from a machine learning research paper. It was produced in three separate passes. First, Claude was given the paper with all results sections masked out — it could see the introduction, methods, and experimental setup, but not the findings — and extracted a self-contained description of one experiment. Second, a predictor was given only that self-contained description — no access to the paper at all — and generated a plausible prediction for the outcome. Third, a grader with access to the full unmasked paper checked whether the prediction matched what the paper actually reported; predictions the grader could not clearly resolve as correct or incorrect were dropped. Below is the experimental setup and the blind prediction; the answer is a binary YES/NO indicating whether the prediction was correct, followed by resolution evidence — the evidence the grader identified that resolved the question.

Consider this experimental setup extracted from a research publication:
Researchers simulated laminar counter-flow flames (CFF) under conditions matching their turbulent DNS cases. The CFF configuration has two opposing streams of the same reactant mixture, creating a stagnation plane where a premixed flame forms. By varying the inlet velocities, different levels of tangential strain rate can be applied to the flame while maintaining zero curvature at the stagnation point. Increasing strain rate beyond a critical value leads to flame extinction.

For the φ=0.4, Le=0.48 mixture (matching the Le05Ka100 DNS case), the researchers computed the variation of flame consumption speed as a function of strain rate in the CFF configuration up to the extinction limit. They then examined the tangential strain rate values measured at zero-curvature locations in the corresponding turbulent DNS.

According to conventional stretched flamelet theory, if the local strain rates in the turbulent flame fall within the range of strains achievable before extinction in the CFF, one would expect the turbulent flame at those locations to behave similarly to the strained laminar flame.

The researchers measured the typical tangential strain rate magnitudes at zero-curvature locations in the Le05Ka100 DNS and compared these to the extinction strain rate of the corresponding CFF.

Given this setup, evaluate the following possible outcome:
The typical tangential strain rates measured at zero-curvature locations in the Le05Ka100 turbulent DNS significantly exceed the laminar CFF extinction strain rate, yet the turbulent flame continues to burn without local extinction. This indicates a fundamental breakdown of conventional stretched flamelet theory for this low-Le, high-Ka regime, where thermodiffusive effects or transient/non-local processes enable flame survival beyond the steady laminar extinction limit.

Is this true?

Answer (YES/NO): YES